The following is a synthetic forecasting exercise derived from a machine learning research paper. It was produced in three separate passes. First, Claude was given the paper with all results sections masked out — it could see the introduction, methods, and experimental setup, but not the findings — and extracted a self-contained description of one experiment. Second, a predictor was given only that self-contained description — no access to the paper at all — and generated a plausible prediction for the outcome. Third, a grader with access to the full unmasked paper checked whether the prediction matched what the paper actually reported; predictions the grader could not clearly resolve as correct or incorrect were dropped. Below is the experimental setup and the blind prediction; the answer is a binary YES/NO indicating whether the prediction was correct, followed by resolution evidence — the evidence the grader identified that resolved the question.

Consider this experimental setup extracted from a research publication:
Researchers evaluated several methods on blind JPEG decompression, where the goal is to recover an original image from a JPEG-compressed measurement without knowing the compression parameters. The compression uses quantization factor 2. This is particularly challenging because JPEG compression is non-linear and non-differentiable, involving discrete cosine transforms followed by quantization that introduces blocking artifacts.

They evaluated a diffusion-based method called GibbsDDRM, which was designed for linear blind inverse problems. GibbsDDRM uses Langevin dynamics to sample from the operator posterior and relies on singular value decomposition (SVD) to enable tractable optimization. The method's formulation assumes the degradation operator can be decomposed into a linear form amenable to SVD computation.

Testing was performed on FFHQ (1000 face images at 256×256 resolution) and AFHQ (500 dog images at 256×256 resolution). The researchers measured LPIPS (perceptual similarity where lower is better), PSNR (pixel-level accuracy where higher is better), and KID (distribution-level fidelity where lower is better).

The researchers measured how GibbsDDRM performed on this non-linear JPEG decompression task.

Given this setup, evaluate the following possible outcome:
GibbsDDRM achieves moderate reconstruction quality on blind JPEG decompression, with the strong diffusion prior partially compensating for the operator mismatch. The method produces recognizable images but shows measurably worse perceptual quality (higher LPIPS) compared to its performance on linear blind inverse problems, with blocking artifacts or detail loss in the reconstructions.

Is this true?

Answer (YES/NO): NO